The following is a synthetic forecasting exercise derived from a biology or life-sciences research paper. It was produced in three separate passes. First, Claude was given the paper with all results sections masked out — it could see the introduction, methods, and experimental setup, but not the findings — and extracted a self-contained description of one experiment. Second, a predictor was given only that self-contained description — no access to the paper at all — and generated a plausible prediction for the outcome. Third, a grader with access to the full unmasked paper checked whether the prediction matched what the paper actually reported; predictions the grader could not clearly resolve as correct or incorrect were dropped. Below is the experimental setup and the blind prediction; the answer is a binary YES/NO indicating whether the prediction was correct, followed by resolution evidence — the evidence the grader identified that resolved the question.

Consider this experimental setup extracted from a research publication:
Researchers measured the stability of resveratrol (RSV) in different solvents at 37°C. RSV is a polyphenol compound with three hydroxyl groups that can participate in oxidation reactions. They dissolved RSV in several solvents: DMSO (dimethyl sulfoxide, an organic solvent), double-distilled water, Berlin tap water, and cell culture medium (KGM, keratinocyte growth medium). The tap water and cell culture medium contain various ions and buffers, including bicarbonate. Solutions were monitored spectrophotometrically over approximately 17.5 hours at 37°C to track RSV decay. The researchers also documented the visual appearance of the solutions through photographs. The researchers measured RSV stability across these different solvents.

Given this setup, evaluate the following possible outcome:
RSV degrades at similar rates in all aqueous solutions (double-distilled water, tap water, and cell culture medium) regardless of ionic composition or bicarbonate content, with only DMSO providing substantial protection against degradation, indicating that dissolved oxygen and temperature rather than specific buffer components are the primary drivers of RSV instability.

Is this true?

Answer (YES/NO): NO